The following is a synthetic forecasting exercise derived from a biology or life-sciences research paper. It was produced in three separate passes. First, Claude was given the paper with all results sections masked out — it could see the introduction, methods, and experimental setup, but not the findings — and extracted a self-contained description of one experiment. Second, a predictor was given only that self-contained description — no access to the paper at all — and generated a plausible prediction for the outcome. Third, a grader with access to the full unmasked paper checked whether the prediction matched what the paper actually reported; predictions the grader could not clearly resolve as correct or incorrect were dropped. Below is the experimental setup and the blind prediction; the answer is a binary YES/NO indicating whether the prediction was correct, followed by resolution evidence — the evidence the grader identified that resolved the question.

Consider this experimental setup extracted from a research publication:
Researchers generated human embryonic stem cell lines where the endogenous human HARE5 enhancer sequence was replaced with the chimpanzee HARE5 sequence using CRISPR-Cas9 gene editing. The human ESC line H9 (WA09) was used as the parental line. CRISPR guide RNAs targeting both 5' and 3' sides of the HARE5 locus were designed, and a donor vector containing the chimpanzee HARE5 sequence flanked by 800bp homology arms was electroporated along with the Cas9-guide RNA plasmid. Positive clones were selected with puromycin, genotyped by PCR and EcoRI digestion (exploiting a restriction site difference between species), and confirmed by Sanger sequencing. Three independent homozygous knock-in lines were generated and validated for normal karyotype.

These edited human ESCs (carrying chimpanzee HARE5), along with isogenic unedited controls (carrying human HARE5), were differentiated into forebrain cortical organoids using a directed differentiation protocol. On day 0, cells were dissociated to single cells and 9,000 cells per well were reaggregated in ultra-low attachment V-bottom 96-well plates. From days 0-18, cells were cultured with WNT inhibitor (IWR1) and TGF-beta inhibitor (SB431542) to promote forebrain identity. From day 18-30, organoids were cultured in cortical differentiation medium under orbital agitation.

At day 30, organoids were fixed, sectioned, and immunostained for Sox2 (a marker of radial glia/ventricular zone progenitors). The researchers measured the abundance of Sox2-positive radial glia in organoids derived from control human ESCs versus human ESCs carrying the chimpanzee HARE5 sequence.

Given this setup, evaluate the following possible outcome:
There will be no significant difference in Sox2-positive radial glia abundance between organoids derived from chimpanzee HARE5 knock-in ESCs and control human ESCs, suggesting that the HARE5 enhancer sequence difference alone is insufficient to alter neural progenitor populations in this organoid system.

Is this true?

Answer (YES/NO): NO